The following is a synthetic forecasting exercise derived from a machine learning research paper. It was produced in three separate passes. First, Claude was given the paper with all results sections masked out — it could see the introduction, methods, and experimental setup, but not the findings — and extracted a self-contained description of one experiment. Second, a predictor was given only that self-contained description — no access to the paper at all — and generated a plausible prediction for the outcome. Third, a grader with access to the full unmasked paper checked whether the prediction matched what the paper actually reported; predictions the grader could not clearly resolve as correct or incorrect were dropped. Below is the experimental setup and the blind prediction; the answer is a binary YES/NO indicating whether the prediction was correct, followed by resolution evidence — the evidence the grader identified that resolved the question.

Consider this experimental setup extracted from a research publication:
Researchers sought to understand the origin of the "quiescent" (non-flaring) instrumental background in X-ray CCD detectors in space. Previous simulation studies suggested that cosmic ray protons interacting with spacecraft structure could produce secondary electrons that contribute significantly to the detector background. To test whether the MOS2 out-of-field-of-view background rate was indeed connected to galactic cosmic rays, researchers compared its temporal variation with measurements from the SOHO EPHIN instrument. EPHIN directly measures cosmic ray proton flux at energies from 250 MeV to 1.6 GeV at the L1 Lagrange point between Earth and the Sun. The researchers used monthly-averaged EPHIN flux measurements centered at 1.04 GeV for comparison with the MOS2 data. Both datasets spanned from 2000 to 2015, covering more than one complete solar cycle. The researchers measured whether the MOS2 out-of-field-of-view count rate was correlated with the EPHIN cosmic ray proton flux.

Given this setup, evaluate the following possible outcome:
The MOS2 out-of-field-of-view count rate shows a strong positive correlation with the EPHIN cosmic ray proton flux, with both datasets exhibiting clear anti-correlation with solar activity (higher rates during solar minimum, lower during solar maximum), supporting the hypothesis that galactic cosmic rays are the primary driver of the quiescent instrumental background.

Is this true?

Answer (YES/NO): YES